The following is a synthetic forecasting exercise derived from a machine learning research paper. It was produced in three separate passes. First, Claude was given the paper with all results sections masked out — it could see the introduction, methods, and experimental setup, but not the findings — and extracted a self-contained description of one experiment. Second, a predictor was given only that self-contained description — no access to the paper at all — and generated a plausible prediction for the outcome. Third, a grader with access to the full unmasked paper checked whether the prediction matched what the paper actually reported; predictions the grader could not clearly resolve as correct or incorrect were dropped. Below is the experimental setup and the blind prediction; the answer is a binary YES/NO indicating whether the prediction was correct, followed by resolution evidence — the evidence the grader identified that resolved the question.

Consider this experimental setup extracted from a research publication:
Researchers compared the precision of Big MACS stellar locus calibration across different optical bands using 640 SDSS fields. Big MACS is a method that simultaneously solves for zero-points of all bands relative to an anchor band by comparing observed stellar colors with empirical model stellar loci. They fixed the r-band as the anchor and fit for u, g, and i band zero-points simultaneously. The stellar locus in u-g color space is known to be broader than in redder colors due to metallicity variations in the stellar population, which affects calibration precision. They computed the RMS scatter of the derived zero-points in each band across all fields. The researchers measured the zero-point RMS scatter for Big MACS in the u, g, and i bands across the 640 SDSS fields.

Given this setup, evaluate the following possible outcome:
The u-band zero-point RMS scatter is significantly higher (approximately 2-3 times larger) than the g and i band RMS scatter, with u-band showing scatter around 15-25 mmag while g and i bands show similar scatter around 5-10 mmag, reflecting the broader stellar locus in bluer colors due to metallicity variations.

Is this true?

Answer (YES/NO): NO